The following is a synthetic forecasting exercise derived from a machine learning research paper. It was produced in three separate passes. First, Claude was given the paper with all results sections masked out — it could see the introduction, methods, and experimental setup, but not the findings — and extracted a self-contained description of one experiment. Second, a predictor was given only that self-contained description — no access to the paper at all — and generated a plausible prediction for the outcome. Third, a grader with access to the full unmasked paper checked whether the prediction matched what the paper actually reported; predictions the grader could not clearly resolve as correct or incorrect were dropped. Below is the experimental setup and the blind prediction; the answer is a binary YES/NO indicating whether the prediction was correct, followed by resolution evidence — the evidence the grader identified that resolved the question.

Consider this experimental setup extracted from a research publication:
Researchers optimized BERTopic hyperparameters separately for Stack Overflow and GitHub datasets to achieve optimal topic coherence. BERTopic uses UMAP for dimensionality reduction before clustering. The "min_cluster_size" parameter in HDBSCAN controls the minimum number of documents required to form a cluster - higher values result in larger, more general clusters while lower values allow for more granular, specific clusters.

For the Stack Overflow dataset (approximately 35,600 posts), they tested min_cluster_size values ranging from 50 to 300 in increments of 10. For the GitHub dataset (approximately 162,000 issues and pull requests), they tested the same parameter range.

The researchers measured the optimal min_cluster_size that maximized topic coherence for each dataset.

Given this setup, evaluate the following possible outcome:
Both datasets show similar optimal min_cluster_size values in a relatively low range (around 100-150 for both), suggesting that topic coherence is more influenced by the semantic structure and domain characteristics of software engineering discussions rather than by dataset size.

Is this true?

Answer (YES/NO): NO